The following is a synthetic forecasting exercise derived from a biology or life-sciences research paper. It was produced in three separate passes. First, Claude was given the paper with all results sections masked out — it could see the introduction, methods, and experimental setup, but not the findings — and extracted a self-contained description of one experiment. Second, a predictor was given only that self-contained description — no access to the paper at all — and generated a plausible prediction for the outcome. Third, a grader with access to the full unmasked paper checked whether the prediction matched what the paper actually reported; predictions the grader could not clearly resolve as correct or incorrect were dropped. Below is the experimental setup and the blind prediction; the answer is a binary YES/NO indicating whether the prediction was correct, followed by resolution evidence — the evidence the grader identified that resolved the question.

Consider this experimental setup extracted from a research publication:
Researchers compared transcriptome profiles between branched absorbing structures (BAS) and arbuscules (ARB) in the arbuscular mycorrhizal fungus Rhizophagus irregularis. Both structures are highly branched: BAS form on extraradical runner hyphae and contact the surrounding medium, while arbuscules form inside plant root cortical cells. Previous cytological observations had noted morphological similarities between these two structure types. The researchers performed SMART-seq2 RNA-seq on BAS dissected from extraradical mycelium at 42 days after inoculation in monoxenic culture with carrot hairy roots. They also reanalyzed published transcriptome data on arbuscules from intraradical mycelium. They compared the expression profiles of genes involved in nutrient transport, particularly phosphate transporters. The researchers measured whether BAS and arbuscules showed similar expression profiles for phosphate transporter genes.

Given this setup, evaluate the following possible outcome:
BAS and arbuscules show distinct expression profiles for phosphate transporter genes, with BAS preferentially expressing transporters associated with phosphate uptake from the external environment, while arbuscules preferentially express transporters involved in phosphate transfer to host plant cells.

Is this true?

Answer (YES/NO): YES